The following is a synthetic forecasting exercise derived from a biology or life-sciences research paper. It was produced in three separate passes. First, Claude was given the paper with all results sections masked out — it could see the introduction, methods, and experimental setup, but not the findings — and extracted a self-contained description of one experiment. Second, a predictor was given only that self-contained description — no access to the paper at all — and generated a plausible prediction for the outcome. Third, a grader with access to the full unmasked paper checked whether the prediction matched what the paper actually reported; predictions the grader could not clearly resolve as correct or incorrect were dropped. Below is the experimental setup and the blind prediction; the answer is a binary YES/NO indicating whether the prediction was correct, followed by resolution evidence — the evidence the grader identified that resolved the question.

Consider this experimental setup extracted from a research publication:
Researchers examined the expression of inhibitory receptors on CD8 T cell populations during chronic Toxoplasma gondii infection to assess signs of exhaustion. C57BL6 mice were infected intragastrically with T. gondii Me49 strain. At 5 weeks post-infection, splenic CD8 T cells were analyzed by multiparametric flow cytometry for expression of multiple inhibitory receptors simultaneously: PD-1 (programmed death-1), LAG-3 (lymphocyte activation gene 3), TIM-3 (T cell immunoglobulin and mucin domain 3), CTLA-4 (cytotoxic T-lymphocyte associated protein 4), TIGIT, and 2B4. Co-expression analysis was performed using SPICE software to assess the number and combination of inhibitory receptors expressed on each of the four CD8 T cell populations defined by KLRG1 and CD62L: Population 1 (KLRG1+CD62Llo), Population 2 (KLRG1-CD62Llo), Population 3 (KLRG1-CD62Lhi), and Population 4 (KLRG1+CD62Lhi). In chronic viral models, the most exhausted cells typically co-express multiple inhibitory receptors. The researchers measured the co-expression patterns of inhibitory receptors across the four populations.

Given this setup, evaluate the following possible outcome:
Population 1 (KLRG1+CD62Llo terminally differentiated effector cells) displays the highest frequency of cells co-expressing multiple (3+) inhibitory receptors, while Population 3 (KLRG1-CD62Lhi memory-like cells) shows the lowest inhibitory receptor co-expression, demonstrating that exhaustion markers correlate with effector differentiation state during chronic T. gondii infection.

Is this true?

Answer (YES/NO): NO